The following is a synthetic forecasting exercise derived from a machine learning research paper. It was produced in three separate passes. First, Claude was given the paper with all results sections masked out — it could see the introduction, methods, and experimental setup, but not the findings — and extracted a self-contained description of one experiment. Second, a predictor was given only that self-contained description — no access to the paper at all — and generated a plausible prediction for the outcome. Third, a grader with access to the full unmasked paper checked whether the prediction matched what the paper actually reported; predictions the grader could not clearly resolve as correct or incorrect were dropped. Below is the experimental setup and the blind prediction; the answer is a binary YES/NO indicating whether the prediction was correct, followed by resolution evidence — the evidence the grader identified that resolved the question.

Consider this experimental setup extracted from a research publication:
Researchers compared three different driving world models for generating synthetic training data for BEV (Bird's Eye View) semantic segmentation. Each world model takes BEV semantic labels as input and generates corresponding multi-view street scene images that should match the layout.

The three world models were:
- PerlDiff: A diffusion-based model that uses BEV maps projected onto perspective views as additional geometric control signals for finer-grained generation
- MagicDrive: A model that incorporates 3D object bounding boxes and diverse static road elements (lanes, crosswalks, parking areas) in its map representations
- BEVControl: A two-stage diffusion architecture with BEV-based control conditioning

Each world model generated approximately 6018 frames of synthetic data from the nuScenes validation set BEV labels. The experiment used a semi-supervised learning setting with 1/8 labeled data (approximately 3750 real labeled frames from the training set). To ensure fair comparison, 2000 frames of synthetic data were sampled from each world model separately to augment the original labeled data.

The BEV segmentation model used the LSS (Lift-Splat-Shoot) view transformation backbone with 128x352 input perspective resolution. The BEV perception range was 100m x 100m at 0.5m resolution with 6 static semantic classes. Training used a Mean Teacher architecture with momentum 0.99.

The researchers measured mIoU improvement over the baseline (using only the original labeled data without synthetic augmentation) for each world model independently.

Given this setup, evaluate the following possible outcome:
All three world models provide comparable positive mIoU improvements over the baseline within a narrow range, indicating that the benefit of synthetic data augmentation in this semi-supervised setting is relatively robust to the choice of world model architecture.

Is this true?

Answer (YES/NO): NO